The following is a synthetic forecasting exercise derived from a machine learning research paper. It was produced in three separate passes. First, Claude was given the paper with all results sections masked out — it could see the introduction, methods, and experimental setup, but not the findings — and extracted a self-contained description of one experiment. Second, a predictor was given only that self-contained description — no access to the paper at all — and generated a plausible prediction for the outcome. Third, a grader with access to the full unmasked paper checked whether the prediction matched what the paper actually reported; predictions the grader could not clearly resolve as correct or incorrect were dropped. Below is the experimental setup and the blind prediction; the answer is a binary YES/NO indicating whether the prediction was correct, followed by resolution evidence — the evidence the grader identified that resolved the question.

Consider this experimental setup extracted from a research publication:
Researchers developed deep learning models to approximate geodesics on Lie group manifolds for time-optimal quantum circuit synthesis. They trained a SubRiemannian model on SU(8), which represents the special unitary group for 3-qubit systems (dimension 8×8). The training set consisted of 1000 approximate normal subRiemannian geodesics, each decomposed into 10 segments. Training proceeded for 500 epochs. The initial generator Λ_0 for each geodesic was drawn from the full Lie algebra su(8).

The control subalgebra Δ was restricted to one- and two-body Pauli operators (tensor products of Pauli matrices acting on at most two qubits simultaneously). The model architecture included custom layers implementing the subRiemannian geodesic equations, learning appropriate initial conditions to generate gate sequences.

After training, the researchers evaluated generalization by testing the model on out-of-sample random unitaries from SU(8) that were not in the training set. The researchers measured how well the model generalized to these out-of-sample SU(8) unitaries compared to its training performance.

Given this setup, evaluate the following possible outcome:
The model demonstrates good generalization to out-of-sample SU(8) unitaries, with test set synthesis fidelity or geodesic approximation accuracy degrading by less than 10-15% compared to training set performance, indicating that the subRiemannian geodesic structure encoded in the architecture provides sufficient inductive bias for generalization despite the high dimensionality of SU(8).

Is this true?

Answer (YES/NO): NO